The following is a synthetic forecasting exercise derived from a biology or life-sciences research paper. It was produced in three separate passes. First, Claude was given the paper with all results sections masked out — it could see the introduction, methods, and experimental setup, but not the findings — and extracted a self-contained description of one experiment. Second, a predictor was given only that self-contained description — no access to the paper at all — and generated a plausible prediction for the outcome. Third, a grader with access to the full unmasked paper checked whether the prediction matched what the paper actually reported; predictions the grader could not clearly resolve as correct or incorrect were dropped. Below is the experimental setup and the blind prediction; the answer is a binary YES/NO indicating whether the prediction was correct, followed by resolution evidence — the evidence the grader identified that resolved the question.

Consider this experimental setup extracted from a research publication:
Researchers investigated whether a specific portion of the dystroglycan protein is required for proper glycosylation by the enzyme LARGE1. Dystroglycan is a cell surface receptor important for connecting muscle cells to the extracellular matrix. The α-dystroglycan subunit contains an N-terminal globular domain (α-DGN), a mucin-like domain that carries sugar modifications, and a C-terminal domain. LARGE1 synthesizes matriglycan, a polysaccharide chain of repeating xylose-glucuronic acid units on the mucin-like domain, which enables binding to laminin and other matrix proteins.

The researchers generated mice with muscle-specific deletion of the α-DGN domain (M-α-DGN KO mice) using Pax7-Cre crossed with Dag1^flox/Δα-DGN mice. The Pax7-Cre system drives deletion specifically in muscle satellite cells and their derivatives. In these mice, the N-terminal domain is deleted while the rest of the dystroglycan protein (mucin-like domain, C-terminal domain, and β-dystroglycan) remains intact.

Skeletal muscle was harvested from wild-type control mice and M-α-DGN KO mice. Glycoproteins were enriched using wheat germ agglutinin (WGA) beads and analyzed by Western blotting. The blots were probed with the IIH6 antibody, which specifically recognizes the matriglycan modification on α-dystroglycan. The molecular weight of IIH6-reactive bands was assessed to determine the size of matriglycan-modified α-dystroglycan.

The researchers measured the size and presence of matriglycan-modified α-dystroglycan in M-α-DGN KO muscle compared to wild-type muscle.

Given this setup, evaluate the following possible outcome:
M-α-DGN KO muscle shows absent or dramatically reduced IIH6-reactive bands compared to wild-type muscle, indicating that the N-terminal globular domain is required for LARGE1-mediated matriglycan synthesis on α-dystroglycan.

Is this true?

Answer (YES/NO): NO